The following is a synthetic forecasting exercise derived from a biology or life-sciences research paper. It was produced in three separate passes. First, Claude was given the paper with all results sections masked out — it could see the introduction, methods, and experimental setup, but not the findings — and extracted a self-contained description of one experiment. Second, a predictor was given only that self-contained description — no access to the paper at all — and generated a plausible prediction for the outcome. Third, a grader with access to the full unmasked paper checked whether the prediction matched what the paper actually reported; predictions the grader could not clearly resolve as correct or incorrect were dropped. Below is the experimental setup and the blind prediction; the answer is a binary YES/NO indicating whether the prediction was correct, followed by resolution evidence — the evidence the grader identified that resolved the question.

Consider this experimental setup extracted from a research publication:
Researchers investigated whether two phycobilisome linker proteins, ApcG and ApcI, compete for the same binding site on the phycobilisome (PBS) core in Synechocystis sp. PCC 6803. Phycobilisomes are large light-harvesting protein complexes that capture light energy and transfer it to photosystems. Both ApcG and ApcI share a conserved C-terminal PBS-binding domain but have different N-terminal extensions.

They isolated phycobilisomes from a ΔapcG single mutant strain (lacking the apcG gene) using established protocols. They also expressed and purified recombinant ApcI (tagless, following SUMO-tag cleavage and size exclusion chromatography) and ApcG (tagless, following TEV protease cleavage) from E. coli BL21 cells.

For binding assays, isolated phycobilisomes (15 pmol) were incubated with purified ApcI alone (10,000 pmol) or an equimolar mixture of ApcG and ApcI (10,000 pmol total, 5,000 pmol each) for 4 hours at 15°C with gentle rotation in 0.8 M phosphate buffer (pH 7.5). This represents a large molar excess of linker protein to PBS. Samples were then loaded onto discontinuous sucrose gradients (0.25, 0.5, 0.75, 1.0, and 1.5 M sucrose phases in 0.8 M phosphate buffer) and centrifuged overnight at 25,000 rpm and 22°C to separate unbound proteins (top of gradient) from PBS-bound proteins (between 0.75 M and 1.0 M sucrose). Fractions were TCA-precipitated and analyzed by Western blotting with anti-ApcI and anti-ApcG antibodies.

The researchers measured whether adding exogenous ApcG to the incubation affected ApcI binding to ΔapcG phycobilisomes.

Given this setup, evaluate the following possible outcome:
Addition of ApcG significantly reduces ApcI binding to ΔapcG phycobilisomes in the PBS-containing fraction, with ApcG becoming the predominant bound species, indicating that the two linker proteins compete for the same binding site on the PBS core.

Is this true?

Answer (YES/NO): YES